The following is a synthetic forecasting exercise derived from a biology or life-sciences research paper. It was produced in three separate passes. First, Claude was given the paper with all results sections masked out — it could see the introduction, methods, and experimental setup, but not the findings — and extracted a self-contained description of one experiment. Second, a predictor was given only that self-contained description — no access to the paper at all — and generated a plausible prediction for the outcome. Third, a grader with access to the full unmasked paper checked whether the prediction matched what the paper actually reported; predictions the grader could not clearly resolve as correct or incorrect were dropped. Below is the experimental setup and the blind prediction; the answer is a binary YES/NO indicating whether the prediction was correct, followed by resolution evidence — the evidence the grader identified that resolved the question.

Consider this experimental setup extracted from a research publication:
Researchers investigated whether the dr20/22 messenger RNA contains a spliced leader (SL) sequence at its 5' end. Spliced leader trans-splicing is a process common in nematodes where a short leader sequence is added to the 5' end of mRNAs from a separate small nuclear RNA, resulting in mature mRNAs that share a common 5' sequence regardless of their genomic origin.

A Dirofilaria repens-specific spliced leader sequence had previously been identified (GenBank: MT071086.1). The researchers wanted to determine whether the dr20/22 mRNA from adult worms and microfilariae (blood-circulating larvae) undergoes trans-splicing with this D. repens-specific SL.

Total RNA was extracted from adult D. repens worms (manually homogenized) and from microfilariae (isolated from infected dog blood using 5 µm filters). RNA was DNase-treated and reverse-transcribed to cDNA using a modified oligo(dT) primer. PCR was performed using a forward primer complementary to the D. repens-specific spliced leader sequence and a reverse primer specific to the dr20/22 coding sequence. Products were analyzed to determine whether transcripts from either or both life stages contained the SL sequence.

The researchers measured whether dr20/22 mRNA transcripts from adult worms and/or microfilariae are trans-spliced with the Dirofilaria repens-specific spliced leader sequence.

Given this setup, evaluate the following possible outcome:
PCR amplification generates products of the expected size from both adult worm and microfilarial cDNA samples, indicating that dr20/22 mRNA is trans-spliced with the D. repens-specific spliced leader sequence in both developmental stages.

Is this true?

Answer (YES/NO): NO